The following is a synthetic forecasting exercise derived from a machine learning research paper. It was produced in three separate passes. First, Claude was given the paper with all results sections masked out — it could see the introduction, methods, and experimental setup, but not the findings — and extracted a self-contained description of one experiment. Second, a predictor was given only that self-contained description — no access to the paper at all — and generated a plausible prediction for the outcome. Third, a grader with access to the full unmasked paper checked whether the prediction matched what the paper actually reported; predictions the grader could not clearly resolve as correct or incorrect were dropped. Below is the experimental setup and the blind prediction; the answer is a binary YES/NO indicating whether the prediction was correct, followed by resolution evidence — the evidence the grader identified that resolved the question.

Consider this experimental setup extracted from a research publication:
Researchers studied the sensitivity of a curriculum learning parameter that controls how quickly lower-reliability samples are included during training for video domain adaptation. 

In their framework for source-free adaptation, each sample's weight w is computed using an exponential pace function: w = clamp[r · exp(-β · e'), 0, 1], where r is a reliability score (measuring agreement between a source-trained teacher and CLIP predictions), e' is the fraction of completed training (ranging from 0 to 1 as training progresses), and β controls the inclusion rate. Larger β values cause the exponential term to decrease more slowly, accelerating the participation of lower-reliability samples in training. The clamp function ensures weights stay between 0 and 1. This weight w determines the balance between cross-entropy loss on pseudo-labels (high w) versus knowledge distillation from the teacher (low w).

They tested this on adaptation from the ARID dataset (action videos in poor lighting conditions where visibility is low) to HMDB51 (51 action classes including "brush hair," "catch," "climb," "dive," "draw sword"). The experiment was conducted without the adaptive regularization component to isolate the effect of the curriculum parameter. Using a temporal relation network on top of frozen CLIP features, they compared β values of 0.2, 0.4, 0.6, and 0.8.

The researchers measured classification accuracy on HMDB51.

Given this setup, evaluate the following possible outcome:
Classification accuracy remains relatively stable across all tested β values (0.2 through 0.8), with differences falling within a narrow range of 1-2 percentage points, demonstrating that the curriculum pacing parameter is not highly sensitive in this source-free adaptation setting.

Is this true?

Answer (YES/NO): NO